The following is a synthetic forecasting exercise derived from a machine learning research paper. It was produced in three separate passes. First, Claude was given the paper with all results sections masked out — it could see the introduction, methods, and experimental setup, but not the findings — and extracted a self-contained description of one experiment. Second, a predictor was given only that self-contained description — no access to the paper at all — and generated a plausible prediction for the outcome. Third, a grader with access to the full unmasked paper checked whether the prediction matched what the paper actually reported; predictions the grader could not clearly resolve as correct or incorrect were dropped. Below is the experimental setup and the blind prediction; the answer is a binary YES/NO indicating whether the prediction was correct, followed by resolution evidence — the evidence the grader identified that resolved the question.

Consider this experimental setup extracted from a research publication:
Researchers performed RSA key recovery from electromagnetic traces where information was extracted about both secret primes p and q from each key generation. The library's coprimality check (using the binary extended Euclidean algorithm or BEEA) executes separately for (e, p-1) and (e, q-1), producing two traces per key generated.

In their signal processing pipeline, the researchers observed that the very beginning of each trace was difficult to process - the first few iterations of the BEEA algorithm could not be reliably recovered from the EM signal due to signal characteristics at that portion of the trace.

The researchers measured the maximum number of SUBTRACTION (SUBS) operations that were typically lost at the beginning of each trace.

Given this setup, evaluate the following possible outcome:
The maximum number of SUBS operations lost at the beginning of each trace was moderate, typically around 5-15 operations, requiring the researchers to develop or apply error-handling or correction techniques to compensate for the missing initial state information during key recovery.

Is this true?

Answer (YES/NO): NO